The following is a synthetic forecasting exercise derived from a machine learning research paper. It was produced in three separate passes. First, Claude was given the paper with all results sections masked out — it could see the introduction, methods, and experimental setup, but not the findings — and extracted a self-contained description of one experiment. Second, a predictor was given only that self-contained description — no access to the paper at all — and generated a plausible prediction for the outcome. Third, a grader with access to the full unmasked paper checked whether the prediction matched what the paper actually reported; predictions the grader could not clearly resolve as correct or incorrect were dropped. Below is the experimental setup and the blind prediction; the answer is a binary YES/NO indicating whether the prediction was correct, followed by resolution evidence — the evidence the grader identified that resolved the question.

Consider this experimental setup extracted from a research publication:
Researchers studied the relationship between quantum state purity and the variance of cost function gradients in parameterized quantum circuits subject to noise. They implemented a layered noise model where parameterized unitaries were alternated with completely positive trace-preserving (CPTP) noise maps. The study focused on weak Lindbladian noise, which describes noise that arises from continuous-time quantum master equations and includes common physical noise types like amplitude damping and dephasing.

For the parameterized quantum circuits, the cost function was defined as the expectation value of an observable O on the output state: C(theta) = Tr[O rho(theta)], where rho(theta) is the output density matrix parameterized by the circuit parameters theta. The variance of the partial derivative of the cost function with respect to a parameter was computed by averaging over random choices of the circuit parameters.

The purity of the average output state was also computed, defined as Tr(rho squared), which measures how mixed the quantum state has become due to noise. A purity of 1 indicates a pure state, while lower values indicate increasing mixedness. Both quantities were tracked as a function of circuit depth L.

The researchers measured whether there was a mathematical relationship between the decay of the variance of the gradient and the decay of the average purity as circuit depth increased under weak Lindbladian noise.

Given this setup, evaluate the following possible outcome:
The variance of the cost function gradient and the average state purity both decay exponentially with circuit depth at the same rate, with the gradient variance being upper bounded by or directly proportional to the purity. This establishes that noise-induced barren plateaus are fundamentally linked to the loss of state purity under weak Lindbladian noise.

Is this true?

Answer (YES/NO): YES